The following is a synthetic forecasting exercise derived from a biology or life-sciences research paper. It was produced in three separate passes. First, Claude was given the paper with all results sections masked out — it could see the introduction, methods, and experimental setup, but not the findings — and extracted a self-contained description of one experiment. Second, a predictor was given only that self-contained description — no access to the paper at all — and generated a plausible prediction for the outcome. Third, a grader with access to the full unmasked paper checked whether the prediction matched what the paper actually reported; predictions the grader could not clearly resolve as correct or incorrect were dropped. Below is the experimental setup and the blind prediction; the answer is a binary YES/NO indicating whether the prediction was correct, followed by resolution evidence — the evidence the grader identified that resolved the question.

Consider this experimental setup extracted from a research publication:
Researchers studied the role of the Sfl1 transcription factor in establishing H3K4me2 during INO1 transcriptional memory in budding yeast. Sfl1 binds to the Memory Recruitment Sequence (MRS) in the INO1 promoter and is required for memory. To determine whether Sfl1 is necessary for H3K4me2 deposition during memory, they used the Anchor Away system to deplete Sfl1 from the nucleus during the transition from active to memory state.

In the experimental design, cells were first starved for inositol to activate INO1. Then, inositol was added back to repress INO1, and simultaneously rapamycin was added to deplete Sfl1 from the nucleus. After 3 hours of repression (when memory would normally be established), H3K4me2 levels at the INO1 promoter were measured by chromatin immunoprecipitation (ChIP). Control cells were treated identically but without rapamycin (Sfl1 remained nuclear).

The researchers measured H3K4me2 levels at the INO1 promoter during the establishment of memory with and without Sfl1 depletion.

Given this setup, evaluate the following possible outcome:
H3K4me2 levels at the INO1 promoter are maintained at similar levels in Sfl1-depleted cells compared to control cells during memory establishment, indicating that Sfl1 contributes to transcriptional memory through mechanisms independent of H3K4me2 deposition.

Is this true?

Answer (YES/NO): NO